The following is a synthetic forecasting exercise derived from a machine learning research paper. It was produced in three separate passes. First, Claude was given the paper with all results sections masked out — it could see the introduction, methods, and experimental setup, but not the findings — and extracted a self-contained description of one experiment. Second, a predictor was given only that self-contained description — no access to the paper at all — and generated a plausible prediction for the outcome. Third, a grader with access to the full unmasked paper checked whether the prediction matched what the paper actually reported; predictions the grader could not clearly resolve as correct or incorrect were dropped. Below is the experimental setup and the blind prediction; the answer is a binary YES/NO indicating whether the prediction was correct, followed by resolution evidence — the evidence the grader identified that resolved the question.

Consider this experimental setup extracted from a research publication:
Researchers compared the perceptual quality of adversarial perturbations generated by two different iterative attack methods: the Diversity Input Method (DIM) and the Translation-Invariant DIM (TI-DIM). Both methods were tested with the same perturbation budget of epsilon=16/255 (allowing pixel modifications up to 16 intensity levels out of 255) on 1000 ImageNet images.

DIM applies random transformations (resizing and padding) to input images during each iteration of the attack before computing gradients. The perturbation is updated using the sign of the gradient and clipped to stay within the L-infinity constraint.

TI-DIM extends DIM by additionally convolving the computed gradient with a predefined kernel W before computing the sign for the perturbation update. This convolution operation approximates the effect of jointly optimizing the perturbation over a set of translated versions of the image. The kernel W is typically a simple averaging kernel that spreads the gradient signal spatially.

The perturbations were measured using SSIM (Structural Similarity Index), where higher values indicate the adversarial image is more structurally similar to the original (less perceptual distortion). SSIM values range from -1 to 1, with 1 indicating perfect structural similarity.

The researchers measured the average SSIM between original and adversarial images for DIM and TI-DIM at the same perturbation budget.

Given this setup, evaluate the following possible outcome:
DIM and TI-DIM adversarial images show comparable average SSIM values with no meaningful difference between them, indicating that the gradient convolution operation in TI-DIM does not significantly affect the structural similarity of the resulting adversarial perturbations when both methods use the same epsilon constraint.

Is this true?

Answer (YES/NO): NO